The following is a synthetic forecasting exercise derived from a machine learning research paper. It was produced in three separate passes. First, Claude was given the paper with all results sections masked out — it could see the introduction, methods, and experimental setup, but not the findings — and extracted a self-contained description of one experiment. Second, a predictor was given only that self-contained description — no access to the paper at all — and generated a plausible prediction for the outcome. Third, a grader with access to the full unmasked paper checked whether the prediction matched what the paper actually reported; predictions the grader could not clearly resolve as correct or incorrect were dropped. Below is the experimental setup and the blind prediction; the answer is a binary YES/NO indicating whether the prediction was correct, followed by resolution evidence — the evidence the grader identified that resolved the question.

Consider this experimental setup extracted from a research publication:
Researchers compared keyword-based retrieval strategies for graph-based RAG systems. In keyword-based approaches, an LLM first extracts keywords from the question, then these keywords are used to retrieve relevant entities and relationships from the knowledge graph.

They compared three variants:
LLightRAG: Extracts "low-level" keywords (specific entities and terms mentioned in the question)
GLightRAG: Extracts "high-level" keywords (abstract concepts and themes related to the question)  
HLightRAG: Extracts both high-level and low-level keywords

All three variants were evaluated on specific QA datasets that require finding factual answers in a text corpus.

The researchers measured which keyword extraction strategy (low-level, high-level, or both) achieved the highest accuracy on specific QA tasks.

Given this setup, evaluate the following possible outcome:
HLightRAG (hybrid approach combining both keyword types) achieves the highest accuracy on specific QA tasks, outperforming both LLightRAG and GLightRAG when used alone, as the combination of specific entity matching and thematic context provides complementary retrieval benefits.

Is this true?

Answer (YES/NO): NO